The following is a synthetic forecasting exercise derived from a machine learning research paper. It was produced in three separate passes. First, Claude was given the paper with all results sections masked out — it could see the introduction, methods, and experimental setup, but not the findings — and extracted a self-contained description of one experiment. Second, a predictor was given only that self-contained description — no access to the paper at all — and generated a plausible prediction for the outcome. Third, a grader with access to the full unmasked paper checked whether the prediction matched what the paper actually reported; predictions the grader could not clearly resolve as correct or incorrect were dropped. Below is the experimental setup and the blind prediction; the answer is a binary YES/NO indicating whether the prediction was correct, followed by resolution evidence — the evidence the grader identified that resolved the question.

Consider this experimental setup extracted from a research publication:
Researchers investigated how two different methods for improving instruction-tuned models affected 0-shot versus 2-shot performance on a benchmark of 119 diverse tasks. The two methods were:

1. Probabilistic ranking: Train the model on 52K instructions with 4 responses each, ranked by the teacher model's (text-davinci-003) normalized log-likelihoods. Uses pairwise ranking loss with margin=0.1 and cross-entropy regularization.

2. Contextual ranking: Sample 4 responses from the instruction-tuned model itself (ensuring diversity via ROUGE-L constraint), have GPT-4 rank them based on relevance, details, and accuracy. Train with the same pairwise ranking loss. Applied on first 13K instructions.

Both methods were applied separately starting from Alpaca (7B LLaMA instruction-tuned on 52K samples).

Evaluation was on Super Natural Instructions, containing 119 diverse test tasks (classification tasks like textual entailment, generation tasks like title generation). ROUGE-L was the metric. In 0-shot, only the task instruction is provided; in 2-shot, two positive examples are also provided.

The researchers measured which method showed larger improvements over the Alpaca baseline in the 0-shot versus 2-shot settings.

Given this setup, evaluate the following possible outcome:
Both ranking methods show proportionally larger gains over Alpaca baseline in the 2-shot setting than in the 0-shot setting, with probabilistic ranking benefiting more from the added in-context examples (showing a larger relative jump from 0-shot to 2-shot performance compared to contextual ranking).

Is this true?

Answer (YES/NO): NO